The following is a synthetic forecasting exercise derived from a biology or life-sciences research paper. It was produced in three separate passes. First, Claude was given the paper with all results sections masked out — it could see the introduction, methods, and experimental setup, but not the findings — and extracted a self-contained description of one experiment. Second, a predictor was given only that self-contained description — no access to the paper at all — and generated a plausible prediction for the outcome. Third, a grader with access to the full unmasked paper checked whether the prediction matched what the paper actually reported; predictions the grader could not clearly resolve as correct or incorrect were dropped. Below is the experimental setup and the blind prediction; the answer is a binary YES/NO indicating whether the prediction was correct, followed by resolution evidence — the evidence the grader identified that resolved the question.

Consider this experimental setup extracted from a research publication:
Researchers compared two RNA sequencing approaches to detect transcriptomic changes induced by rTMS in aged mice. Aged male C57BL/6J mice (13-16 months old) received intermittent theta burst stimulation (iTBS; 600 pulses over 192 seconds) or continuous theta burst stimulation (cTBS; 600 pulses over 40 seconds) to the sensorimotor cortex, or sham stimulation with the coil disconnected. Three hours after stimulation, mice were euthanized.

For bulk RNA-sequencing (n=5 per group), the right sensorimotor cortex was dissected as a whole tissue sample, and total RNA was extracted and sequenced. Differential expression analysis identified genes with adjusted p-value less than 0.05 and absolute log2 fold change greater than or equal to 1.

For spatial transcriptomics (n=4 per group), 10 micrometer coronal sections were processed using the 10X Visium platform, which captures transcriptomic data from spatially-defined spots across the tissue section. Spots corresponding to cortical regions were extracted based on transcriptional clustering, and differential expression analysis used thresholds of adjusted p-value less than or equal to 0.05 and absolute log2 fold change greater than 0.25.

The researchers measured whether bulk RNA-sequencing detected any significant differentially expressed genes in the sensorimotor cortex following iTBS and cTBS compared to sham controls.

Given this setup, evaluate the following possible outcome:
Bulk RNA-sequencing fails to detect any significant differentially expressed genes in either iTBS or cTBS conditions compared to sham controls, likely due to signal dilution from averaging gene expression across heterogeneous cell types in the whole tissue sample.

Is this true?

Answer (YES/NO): NO